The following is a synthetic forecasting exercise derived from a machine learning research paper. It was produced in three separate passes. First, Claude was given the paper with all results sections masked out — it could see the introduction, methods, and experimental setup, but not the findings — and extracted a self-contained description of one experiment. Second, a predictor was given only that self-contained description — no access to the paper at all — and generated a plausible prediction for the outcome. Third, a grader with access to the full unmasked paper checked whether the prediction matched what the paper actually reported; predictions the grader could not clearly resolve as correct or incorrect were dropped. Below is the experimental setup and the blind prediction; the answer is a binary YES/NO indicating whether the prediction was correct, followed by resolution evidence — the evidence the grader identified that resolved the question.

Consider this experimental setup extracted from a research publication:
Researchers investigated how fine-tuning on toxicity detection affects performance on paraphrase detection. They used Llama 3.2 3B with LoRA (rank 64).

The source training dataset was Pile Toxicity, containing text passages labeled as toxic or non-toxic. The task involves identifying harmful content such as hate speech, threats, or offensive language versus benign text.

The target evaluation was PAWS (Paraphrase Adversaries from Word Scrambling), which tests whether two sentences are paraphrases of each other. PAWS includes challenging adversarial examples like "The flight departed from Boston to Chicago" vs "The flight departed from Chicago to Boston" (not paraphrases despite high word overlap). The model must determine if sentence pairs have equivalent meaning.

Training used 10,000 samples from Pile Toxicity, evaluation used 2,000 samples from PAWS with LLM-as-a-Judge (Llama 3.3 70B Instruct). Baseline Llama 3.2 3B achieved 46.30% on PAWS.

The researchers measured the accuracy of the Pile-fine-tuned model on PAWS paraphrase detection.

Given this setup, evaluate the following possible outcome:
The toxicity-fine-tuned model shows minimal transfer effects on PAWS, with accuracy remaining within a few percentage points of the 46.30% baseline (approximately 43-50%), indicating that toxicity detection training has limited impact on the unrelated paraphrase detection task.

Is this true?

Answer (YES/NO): NO